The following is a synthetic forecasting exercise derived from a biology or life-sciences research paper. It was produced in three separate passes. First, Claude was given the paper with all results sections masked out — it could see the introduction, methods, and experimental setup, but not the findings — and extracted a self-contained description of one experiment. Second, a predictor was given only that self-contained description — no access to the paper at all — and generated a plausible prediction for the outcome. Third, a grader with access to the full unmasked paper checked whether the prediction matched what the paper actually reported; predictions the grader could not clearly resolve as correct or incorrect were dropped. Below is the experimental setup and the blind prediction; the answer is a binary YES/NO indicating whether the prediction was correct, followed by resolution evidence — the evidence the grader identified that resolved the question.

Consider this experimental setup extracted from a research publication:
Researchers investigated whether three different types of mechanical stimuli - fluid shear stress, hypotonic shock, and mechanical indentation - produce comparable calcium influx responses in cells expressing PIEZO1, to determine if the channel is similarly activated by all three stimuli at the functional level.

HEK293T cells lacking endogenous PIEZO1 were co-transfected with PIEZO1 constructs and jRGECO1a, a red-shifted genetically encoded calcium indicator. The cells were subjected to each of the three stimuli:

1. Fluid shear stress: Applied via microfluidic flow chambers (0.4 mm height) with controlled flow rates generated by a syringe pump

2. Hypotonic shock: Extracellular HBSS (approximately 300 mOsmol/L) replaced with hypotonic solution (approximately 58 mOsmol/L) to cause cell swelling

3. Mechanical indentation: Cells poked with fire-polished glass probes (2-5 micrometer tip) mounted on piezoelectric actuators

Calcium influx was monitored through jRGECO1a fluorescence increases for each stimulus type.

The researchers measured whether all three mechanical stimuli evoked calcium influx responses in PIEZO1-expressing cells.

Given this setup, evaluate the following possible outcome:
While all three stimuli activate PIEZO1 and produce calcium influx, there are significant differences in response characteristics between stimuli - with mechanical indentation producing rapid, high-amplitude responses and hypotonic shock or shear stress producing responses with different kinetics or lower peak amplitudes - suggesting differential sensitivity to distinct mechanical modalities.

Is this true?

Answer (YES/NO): NO